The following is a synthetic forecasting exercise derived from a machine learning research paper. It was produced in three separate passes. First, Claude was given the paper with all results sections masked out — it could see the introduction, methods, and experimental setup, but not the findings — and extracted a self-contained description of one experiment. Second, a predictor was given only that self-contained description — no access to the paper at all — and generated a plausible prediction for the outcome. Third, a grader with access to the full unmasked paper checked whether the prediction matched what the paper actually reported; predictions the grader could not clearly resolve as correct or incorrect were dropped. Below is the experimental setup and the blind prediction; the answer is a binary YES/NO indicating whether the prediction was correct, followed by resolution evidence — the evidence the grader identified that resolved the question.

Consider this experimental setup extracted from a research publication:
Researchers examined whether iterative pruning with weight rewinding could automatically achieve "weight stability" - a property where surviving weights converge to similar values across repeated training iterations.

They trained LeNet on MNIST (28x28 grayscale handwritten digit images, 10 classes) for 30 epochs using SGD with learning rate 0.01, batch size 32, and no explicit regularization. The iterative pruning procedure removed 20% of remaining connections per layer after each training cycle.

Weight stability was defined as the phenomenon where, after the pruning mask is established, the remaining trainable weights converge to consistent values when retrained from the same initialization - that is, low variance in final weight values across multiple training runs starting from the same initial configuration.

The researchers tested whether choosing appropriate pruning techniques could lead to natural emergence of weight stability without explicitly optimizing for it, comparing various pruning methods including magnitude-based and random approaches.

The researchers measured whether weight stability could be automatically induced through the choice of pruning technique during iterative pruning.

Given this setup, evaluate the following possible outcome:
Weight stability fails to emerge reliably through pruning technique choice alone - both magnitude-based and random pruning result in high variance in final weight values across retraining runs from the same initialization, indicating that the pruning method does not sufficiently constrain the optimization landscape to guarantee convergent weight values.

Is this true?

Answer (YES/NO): NO